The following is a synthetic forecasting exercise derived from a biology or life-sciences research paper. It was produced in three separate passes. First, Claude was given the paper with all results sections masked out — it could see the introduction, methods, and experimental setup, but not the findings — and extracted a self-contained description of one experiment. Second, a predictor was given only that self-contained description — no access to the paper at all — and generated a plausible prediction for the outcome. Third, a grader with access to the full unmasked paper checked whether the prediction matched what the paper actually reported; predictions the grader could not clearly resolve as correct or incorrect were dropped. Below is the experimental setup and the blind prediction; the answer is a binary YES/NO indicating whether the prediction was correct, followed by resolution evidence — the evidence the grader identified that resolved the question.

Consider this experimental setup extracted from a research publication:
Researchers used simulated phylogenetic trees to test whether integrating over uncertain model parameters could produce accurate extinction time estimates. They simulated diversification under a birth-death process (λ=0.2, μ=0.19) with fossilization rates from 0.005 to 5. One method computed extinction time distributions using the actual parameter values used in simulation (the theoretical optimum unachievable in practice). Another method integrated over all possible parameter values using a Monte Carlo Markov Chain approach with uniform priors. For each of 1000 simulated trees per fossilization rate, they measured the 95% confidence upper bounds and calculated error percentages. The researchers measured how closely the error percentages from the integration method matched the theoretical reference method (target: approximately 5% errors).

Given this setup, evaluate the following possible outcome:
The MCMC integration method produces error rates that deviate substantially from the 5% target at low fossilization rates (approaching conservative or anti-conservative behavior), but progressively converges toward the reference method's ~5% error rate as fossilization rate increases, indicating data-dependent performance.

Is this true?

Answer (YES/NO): NO